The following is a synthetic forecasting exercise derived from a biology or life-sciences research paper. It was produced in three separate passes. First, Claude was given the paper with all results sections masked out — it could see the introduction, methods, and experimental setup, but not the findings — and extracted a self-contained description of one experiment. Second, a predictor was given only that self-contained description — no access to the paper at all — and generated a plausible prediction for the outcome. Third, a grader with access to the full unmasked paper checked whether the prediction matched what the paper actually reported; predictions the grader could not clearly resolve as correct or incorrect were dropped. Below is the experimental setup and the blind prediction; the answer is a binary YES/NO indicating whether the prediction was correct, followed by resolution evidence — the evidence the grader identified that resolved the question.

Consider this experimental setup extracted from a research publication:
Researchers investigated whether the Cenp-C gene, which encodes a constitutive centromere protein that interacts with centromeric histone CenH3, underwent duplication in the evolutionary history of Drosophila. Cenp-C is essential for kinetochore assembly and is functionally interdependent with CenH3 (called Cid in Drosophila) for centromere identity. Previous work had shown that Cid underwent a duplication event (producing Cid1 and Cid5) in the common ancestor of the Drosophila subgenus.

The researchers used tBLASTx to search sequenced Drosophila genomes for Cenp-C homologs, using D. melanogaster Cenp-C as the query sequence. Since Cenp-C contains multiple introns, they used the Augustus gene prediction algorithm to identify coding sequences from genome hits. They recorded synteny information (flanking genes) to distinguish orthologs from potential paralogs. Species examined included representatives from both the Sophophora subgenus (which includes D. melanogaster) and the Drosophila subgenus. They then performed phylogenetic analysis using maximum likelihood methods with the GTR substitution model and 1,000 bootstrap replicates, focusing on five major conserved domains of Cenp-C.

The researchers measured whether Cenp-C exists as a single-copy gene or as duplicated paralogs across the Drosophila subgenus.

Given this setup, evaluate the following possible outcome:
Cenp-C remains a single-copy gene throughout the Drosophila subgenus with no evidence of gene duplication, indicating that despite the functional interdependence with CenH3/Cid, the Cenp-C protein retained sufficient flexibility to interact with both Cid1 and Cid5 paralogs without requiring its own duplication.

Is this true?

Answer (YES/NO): NO